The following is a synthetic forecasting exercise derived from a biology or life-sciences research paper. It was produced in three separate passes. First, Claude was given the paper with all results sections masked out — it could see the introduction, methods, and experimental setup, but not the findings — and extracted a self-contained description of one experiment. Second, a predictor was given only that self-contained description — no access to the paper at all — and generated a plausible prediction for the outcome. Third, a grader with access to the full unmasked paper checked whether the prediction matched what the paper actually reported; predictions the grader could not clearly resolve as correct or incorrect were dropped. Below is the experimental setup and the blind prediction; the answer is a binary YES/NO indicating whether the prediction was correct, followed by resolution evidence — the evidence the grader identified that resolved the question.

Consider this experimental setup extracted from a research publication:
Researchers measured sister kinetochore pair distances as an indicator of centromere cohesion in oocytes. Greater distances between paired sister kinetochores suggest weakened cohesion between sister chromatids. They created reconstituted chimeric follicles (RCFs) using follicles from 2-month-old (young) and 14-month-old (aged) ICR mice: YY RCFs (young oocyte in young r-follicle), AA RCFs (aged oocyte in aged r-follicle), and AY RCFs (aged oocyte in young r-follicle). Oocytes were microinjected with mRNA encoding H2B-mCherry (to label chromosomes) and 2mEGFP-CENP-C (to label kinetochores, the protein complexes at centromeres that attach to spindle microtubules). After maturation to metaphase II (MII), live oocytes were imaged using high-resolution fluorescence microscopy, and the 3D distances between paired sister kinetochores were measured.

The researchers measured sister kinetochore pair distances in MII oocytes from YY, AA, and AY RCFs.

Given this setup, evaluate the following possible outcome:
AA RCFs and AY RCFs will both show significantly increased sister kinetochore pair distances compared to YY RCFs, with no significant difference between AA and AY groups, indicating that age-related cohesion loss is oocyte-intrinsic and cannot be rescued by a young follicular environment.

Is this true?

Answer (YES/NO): NO